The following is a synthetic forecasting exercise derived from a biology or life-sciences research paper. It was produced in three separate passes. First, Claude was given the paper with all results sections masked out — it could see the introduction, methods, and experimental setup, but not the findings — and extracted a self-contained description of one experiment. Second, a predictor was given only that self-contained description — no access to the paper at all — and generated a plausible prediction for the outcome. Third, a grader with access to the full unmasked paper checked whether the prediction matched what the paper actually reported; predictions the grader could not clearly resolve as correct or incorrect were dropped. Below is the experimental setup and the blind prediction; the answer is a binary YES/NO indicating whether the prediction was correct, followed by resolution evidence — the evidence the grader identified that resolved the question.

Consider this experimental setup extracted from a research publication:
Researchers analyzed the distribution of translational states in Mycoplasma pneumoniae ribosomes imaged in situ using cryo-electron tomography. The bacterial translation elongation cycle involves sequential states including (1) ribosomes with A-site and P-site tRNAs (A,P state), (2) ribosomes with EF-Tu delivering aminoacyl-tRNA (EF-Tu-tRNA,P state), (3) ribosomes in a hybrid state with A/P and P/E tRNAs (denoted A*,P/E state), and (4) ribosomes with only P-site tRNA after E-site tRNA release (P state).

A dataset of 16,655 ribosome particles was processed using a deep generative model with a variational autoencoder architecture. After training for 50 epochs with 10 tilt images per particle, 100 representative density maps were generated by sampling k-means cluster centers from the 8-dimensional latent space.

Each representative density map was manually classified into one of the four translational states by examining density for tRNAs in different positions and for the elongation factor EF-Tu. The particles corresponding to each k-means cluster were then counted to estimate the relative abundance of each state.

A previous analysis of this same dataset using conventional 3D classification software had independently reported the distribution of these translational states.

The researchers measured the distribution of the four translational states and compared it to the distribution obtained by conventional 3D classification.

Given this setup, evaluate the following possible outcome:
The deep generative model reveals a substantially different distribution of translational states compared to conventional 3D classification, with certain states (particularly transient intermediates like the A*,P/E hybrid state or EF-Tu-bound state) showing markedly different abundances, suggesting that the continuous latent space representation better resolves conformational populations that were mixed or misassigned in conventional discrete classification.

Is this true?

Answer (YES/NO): NO